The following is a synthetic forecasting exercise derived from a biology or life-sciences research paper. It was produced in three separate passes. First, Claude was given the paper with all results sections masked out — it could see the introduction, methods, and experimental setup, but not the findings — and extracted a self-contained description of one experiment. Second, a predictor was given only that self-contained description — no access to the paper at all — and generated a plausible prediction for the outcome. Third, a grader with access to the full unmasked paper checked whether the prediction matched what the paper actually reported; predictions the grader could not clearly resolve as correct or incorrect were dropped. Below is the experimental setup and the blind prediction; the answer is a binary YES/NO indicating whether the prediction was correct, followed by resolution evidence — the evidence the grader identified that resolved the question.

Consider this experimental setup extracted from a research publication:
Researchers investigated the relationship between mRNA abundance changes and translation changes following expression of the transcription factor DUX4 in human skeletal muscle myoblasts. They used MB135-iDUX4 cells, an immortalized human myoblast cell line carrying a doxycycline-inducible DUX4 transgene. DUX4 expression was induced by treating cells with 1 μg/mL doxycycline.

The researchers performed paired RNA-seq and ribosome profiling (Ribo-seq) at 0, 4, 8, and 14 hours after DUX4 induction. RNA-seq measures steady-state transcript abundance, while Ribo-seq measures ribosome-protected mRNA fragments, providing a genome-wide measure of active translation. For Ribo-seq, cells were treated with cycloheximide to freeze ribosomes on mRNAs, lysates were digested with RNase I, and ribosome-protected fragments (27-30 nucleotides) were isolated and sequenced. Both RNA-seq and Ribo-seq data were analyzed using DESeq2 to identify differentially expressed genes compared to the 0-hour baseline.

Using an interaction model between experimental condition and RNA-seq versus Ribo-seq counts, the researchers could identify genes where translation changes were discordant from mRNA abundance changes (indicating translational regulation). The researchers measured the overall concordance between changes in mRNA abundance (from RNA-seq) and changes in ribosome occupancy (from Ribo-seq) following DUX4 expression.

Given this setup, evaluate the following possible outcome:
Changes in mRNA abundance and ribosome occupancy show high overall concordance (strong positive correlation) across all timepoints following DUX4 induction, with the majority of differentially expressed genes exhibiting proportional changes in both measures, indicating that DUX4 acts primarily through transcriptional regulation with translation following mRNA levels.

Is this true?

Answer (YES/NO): YES